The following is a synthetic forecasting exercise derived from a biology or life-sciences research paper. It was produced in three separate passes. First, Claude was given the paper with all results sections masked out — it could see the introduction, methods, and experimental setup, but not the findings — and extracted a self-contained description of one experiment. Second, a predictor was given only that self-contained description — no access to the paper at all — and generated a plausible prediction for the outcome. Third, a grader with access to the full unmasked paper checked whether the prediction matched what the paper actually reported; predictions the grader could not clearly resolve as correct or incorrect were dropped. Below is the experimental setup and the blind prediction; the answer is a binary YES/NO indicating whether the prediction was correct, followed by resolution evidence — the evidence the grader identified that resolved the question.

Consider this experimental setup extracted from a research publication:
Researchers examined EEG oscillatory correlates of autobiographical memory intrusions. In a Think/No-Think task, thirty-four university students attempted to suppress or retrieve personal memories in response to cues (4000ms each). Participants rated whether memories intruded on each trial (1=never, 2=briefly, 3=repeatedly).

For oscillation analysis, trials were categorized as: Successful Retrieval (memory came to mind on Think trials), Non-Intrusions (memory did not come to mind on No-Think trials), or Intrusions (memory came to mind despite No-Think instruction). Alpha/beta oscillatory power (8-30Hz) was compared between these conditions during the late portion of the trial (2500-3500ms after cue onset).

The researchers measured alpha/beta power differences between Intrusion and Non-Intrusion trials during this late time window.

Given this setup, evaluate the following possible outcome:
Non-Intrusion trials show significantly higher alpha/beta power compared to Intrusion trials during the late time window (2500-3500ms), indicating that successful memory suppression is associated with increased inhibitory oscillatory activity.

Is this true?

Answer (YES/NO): NO